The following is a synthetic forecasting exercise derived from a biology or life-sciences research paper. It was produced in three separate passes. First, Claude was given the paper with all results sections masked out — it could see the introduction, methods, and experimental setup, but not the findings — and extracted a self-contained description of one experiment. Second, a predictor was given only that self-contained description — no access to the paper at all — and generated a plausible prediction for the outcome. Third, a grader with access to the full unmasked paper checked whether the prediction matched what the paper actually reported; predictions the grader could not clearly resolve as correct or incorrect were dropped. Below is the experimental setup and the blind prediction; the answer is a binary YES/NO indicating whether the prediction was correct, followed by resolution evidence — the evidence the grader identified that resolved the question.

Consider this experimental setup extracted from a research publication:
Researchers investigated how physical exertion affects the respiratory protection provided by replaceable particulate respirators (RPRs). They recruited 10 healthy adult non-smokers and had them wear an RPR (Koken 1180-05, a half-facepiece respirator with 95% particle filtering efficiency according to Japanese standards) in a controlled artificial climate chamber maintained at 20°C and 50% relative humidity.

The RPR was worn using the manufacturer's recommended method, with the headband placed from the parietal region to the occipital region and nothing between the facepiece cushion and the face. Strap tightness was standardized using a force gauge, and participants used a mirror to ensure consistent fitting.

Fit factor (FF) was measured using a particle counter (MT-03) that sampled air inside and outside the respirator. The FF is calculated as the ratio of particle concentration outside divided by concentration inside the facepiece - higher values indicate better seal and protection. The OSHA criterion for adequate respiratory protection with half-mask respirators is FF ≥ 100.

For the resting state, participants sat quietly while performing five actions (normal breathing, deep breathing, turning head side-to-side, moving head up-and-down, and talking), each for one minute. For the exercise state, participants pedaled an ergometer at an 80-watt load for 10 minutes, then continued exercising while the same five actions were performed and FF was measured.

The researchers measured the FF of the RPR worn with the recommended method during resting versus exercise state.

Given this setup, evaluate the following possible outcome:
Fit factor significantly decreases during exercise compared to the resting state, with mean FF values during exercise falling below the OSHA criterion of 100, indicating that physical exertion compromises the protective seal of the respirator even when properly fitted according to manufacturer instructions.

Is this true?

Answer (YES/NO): YES